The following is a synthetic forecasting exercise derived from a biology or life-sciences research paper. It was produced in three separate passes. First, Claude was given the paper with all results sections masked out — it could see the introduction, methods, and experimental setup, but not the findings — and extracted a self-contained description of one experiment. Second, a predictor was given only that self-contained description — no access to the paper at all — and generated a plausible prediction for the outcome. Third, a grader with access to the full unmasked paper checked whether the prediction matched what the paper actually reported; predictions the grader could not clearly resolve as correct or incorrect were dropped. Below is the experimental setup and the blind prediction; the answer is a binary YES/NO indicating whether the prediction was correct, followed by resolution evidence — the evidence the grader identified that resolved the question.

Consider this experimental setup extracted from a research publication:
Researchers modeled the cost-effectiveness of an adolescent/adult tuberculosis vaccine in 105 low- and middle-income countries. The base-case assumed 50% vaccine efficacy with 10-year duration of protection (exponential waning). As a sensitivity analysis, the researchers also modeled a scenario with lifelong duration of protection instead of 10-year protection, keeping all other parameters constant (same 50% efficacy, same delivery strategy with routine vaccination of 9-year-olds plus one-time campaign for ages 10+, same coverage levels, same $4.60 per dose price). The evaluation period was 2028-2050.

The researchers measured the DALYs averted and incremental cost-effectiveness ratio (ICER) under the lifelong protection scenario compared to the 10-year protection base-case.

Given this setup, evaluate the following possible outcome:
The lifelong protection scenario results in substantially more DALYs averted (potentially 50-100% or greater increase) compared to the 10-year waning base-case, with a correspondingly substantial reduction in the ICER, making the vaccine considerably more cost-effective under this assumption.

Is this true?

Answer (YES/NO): NO